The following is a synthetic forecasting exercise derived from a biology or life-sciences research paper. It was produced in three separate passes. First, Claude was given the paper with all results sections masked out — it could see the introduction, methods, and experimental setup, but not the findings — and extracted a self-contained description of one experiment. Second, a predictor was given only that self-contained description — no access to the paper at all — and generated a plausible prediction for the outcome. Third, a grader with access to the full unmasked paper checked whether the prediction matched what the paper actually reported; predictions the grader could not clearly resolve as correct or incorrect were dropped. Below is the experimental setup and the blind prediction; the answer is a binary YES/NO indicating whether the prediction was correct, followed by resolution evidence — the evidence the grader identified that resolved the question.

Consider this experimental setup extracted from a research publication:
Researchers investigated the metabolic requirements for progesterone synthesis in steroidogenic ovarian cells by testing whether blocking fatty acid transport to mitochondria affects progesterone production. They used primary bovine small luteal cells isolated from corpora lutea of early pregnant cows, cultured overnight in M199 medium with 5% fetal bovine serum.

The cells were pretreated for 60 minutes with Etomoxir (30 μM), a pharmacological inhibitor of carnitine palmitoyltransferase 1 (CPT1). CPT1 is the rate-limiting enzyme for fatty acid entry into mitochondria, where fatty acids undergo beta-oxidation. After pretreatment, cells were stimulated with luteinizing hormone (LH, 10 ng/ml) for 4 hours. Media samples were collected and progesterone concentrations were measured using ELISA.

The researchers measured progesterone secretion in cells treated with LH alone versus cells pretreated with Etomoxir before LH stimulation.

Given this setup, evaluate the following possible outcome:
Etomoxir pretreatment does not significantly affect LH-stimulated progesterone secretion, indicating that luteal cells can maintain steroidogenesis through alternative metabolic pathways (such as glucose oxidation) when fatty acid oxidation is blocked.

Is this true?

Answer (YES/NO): NO